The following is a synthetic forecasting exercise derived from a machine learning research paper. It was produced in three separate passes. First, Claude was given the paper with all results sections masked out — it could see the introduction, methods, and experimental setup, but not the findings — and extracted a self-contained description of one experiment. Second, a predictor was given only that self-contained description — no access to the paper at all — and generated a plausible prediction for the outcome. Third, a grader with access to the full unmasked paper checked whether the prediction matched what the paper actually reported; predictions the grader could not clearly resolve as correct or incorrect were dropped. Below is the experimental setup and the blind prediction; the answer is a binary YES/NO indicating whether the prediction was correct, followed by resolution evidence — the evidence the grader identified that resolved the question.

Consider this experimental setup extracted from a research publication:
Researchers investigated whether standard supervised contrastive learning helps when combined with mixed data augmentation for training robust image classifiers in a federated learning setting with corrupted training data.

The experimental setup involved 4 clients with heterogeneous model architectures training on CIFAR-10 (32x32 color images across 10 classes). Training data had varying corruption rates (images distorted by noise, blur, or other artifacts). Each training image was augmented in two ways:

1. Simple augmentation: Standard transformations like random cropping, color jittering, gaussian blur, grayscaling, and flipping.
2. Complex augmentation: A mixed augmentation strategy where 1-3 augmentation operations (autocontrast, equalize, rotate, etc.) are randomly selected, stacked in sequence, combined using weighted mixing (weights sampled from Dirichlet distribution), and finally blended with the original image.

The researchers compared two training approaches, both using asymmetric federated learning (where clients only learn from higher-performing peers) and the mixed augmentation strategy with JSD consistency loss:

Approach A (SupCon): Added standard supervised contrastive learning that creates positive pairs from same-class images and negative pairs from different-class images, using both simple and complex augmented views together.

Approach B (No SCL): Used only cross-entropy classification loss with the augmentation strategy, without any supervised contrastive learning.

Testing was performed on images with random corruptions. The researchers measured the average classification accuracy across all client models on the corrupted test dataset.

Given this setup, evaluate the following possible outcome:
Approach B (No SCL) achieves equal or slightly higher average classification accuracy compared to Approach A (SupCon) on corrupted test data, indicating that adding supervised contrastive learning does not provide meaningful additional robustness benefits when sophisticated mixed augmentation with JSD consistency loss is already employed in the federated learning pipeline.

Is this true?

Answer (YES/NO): YES